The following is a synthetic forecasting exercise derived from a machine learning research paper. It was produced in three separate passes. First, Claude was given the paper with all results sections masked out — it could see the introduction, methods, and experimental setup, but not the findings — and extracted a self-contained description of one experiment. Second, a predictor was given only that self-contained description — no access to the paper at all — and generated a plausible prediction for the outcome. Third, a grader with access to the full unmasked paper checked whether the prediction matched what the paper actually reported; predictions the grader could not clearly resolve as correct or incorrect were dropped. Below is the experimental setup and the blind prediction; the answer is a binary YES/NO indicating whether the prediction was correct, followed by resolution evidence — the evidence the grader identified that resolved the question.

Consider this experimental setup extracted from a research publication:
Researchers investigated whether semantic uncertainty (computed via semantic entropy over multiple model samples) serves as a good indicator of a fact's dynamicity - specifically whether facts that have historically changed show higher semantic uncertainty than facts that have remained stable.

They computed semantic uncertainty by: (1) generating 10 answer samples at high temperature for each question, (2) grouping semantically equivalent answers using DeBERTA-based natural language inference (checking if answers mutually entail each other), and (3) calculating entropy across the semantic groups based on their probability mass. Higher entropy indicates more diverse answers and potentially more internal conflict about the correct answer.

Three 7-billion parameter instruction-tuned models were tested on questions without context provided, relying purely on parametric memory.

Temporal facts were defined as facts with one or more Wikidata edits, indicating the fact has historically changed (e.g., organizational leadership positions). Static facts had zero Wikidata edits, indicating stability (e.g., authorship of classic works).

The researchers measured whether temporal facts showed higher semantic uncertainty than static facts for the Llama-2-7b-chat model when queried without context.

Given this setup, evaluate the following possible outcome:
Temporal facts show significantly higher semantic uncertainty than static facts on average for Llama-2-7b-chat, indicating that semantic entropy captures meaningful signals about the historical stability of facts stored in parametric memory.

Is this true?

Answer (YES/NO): NO